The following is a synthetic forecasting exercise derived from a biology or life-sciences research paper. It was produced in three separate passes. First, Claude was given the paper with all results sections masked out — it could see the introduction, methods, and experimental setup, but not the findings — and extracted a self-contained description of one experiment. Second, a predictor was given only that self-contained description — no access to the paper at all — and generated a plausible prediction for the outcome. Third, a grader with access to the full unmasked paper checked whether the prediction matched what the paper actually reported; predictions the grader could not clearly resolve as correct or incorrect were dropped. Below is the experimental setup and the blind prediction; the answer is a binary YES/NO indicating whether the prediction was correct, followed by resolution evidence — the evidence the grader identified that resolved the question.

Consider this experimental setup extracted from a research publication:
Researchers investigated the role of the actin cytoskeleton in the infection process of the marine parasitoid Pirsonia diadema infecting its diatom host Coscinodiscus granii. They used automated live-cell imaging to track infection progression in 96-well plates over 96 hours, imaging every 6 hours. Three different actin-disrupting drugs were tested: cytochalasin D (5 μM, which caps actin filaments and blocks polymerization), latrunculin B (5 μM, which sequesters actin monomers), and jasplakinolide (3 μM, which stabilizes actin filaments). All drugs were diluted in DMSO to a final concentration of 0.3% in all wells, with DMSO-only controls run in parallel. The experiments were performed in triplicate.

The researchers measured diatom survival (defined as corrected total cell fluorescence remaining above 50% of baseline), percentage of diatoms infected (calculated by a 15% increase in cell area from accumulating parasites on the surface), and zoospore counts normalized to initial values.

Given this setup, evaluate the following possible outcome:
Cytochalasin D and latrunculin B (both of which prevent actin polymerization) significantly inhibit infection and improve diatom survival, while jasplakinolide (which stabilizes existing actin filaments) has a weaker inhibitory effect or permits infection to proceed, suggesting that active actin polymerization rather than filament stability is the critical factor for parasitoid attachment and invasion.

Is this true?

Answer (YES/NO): NO